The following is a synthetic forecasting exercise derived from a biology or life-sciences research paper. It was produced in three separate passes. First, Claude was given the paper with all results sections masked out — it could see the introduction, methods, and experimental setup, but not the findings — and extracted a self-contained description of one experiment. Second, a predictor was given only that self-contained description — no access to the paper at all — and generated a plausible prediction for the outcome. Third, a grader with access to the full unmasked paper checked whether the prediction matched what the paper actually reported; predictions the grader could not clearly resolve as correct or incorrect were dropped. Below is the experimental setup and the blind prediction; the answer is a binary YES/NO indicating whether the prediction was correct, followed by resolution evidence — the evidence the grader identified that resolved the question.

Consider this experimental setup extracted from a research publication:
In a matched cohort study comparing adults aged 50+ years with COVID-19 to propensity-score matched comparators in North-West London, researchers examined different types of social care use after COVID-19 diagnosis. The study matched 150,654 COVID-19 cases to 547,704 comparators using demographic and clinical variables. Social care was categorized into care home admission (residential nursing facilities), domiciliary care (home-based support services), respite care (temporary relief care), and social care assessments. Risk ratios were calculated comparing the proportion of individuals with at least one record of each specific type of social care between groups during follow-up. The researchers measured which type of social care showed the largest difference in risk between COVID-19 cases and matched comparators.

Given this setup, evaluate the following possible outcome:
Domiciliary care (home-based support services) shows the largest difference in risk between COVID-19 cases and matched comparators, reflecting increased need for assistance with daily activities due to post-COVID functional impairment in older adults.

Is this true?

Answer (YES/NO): NO